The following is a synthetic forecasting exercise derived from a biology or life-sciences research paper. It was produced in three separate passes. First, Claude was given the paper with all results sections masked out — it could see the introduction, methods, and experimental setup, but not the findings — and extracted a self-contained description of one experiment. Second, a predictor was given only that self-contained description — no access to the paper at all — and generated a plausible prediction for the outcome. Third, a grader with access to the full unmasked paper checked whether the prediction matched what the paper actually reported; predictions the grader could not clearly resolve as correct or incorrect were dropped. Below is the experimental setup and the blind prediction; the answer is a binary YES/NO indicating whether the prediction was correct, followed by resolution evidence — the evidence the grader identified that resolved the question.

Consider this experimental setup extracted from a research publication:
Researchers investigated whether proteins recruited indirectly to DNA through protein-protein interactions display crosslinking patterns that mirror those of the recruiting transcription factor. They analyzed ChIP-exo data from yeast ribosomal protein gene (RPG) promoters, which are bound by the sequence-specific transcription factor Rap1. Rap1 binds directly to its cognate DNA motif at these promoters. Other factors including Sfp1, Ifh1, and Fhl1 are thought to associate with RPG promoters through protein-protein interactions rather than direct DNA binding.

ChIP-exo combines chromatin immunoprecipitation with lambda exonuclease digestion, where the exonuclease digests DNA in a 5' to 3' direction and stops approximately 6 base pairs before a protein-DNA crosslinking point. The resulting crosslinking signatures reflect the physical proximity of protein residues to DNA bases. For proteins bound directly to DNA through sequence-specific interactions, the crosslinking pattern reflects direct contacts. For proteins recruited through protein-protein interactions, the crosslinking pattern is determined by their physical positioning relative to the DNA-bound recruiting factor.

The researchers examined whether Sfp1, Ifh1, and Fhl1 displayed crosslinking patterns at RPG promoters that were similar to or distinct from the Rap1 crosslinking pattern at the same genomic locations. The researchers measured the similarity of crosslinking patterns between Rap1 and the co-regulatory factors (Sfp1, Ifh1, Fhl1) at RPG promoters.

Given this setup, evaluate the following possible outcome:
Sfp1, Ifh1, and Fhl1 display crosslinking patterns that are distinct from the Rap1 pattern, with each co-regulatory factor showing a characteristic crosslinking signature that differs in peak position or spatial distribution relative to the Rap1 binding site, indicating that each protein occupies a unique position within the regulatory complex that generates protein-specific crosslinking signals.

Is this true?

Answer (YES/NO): NO